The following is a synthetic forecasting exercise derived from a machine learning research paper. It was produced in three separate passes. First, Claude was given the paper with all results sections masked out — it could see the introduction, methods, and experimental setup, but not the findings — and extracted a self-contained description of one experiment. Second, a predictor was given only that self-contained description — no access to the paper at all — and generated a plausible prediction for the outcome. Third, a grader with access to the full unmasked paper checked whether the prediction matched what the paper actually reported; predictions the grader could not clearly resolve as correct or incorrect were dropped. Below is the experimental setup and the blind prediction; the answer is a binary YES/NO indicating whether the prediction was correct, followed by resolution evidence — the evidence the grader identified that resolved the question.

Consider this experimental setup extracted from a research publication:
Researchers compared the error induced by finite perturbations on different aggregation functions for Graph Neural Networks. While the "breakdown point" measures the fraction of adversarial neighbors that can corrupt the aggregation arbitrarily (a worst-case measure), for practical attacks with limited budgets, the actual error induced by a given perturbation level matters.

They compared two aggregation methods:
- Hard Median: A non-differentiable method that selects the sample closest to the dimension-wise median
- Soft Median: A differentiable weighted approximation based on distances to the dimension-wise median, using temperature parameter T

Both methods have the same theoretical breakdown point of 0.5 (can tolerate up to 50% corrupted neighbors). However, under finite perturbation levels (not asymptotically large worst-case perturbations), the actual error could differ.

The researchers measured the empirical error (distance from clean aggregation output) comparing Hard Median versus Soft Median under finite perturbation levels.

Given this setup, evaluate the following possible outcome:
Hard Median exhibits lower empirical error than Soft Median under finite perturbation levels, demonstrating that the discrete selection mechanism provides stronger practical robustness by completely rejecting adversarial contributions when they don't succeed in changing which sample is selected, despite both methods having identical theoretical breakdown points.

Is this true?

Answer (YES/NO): NO